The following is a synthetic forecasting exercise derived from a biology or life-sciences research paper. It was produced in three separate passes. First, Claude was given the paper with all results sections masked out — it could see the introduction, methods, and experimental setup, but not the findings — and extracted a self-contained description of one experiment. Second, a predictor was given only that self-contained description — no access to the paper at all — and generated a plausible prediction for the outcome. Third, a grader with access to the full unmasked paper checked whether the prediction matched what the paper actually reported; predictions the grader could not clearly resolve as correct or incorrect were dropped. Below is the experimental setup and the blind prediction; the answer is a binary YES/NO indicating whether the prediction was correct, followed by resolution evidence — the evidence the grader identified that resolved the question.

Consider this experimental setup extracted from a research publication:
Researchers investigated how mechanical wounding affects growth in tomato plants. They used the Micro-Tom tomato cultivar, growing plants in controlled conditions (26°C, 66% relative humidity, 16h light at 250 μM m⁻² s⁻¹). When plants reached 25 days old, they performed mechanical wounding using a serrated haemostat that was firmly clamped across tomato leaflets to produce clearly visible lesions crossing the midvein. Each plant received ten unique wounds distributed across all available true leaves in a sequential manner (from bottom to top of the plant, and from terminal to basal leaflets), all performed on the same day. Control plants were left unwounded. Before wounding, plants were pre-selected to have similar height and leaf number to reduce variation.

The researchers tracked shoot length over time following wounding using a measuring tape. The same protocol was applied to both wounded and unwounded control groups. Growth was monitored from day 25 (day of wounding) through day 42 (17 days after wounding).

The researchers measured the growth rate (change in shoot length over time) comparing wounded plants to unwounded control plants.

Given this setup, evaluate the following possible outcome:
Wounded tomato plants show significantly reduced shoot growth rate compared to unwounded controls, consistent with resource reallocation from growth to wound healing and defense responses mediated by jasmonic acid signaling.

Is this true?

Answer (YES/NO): YES